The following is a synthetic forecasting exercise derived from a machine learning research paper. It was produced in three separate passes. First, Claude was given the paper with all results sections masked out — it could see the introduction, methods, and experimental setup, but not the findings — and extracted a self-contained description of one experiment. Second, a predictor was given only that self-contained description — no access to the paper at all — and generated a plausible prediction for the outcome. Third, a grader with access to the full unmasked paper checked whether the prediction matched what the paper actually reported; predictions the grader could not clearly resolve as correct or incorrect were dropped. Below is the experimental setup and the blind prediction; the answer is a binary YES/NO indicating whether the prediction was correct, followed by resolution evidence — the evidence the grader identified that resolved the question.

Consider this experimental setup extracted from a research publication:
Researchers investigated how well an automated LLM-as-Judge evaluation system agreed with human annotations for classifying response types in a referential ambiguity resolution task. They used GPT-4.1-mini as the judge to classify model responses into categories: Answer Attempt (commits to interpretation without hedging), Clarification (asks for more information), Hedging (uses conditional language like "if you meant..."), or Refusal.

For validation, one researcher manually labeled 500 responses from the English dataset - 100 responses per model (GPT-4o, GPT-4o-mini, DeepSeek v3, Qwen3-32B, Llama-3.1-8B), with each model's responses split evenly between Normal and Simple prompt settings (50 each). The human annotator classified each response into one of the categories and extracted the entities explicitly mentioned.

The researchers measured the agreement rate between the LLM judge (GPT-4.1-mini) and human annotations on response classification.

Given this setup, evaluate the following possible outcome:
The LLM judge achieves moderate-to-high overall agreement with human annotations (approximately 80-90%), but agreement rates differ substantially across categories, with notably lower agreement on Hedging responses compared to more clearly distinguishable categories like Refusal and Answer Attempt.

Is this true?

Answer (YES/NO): NO